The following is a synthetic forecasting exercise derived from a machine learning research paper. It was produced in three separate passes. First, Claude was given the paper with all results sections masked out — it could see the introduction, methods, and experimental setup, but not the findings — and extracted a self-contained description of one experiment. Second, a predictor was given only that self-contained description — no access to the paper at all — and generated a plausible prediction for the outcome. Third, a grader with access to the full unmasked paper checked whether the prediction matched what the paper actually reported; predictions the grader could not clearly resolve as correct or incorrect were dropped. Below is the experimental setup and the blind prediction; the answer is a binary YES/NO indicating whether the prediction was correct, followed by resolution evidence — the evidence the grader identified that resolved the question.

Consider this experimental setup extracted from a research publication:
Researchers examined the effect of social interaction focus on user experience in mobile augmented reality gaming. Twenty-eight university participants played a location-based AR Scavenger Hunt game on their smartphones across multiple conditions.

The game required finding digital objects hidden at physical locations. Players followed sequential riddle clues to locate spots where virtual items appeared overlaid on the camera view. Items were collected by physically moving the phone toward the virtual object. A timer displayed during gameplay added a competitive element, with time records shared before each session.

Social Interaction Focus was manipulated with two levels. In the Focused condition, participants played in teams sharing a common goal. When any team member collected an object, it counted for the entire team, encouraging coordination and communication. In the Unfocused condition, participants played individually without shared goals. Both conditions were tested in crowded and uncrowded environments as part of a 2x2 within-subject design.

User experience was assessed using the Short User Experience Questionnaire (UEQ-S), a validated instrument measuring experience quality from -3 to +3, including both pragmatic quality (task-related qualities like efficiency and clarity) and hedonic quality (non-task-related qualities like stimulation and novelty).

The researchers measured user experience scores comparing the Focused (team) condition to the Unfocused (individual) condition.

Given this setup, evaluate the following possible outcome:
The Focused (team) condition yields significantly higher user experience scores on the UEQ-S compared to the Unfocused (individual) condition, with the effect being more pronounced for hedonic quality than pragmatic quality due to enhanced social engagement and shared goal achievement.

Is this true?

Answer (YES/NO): NO